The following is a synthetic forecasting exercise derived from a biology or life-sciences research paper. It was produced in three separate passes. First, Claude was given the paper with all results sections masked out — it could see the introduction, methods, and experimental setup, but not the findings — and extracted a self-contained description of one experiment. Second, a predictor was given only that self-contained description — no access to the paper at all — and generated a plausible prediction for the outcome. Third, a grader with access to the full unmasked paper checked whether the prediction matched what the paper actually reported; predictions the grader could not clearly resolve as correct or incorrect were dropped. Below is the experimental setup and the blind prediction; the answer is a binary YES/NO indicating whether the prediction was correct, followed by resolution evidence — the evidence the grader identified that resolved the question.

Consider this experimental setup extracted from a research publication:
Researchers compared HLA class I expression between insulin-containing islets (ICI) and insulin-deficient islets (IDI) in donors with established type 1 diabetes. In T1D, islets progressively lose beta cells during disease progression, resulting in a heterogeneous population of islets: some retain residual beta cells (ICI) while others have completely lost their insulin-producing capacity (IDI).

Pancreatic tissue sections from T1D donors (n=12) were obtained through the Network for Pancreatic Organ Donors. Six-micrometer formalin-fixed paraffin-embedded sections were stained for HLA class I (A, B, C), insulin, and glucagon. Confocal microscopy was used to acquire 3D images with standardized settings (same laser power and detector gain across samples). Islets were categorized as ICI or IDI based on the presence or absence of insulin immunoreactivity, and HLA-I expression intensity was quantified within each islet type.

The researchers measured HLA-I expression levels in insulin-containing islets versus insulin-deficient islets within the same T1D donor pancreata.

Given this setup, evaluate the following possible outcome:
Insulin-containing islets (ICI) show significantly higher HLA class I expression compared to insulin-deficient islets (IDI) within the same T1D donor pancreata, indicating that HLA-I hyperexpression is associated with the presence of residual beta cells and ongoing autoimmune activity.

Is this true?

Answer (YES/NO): YES